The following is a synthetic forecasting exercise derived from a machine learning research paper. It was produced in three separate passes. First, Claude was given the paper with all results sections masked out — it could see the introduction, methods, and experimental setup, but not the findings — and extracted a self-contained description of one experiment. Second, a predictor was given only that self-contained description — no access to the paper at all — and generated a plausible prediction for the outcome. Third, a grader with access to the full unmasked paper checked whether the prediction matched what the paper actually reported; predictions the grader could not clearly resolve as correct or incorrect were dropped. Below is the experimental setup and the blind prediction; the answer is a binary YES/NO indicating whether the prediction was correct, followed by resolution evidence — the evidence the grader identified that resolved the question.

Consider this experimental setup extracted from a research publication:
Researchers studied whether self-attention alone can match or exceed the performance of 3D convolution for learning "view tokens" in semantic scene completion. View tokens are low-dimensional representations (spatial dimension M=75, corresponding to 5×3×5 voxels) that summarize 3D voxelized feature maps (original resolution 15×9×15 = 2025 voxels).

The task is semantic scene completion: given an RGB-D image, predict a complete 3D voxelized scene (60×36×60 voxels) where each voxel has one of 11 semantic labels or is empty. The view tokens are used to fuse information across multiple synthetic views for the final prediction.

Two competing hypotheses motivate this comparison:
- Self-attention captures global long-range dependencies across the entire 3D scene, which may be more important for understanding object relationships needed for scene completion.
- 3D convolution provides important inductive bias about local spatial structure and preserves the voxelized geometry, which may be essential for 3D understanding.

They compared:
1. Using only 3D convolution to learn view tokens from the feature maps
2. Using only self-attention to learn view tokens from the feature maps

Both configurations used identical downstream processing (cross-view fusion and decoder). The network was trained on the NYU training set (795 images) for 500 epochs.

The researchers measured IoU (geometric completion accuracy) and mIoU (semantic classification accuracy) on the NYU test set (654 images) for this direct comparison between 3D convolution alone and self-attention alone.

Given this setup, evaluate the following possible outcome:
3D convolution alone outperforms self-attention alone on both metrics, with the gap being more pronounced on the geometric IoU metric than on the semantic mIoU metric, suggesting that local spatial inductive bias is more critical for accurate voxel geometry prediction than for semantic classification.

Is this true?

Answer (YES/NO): NO